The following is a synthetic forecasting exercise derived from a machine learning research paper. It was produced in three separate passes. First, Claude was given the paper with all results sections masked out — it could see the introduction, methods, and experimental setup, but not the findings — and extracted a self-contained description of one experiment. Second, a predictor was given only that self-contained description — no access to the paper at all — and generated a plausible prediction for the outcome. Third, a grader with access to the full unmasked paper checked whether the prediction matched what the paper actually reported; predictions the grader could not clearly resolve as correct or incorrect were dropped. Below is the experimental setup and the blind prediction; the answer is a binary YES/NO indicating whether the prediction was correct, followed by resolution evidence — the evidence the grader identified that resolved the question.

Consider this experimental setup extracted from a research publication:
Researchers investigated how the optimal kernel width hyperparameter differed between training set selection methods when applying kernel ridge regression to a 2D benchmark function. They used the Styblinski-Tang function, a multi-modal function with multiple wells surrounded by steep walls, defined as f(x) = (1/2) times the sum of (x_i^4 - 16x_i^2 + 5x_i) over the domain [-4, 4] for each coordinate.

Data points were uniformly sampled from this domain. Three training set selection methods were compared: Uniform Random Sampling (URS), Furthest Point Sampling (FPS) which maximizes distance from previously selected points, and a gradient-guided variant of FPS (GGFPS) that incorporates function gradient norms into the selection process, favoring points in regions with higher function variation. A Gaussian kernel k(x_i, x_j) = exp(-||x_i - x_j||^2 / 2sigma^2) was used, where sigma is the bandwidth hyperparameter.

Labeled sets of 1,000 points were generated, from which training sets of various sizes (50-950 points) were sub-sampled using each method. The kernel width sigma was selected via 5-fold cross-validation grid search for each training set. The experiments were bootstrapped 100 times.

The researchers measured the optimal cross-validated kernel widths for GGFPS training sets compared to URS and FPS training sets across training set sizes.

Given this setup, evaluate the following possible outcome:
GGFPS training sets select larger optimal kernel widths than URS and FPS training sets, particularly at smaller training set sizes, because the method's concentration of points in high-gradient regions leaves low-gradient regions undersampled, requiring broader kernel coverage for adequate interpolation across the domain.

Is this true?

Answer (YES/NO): NO